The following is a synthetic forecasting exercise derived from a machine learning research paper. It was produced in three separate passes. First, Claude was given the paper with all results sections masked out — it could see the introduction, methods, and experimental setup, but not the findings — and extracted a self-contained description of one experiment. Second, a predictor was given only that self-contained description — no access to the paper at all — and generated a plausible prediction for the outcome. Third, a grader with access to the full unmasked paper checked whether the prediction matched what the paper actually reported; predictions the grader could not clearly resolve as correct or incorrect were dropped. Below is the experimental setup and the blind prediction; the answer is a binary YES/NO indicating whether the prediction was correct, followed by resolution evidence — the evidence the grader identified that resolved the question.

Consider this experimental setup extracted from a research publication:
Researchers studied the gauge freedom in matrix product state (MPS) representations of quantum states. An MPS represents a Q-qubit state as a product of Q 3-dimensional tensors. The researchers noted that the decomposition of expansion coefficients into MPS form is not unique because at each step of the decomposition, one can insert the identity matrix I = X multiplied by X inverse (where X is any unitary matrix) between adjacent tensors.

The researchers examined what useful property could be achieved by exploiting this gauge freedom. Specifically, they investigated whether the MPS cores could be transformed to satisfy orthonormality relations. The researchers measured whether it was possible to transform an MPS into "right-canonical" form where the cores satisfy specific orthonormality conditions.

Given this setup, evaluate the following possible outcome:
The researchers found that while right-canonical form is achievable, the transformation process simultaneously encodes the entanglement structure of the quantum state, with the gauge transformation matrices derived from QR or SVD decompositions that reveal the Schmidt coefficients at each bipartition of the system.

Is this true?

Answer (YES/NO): NO